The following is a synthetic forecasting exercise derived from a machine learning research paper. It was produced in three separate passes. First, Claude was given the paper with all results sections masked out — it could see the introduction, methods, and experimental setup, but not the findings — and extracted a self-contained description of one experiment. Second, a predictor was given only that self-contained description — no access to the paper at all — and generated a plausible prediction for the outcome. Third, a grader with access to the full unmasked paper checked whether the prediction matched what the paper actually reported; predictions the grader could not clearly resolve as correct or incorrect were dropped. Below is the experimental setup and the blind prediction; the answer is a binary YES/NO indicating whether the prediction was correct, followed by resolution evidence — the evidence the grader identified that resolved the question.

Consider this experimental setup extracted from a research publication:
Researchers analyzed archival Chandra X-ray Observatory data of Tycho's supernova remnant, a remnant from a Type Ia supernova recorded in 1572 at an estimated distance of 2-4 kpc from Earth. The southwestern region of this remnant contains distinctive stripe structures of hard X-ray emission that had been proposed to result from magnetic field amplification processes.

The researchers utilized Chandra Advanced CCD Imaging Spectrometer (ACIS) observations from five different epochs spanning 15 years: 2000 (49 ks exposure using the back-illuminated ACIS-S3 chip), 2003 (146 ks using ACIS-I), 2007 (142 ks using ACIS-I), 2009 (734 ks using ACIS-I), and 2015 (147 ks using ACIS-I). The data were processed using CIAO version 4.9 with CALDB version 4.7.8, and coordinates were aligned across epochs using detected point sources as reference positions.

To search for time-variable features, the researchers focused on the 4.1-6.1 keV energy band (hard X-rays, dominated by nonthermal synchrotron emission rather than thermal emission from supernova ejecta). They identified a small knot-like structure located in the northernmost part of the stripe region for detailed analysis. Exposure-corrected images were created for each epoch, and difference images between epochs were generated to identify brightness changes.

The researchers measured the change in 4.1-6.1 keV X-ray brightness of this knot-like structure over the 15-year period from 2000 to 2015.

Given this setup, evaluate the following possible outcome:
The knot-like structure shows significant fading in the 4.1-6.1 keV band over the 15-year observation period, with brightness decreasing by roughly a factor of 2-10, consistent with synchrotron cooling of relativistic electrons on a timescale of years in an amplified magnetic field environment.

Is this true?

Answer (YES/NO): NO